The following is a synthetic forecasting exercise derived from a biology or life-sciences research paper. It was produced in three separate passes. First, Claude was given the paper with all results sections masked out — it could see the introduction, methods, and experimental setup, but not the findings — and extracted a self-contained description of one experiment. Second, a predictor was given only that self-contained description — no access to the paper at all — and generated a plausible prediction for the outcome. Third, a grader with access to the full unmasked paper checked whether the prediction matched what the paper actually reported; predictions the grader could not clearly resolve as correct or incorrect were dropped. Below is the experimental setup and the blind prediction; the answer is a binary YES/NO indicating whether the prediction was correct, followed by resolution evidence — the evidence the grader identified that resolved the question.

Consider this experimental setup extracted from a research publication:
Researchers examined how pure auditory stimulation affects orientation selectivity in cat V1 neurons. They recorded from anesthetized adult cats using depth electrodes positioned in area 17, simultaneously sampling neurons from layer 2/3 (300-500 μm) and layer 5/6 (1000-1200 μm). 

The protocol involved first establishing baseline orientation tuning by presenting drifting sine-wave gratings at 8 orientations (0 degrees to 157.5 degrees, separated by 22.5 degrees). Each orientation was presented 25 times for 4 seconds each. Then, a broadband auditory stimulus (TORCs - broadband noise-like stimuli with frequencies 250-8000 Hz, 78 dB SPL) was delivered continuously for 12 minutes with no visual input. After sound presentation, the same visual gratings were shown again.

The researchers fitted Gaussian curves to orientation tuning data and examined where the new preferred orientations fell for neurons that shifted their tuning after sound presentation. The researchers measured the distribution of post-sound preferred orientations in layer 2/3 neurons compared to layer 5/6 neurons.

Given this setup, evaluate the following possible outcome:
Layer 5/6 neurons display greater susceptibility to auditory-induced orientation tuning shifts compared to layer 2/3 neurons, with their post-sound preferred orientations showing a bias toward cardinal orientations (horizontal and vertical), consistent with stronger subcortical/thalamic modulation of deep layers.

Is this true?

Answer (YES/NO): NO